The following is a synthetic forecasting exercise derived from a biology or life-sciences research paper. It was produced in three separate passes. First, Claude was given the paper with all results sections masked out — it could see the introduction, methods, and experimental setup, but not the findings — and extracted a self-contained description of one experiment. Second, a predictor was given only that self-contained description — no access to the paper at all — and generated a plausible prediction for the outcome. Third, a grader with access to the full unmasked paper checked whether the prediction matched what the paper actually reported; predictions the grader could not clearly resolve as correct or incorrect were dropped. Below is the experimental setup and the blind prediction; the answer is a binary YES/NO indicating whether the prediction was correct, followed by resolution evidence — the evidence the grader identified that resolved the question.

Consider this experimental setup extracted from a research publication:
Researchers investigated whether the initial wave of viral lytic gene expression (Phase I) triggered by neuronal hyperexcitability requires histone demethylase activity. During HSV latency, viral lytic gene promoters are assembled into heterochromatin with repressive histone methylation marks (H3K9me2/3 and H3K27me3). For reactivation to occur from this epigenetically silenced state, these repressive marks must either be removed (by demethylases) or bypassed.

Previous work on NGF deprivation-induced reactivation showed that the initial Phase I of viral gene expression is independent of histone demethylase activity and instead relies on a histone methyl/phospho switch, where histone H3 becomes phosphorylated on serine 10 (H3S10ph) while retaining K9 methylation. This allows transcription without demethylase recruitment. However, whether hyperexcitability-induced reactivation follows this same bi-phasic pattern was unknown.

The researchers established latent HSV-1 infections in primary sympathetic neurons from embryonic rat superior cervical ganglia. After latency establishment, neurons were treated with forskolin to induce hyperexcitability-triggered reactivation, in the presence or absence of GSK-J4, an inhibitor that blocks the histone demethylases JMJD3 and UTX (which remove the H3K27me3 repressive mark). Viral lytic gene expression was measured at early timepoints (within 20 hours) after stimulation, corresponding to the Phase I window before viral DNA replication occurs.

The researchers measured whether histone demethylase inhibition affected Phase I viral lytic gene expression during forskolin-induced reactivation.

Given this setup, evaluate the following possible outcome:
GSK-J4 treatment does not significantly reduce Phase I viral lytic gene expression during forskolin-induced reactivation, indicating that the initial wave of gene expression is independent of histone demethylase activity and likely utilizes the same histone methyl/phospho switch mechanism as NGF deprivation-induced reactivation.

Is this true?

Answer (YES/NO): YES